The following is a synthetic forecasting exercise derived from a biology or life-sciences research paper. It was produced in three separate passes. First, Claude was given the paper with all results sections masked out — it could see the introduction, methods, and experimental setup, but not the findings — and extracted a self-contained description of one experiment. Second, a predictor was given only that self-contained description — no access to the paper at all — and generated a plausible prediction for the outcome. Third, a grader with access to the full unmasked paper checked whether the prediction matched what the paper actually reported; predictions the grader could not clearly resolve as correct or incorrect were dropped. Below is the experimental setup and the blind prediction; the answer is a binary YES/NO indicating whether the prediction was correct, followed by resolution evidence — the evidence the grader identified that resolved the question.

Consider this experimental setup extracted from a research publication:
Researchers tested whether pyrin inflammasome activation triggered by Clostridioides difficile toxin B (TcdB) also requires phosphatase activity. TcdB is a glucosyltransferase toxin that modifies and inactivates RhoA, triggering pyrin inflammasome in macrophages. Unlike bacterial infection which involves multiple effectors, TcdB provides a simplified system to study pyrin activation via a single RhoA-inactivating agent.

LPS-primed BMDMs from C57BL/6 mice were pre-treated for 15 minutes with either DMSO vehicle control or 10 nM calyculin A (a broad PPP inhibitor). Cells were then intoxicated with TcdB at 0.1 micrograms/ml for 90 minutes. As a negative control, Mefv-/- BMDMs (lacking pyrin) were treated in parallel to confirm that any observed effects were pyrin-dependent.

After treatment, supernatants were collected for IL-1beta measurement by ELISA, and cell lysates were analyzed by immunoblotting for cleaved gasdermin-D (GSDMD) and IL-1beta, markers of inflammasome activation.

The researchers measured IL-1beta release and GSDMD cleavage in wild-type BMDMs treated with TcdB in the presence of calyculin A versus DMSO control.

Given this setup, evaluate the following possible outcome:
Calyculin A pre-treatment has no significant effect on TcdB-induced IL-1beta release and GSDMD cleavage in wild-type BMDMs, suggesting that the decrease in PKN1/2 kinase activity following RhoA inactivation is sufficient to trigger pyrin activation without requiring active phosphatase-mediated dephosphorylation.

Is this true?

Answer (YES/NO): NO